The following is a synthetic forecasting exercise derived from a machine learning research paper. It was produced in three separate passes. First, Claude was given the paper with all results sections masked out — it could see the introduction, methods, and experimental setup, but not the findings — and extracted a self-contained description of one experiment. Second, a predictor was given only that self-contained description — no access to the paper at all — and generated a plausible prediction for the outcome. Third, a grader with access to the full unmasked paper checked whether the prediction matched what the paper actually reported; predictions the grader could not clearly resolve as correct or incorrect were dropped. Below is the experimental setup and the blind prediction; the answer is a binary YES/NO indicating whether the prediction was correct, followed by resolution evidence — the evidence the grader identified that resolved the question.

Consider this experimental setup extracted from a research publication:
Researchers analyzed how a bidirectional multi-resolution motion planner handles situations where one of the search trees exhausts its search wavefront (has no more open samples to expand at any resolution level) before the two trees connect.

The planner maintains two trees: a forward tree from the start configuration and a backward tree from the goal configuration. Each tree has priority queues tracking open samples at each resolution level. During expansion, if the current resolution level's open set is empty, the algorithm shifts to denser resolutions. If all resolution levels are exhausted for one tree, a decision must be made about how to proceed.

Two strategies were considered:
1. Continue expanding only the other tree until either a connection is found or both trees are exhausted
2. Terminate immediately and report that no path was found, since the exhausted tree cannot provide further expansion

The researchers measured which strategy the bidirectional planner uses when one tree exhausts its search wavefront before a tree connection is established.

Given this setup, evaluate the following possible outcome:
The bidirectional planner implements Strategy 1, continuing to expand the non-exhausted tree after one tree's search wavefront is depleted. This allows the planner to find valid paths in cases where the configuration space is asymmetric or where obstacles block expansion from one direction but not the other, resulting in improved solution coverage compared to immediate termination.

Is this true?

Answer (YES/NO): YES